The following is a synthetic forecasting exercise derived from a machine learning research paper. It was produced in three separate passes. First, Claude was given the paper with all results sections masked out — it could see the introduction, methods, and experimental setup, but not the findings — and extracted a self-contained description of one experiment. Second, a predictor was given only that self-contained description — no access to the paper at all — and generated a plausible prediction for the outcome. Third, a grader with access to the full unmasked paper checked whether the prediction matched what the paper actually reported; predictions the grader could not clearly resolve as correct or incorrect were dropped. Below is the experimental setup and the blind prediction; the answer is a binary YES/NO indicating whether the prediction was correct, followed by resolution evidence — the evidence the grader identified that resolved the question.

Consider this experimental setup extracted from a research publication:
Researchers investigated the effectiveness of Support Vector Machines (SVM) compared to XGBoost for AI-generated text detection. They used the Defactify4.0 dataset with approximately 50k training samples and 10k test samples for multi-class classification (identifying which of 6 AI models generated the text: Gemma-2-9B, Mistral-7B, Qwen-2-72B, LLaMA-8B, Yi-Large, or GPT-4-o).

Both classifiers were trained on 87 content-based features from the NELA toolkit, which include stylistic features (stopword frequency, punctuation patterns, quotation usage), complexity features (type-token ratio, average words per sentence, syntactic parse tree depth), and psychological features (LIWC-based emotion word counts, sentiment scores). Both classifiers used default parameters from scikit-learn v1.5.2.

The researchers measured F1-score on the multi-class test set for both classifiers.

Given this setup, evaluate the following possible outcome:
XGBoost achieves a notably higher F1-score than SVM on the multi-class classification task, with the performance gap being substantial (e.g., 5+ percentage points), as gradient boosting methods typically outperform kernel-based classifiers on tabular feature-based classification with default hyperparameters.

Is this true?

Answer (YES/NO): YES